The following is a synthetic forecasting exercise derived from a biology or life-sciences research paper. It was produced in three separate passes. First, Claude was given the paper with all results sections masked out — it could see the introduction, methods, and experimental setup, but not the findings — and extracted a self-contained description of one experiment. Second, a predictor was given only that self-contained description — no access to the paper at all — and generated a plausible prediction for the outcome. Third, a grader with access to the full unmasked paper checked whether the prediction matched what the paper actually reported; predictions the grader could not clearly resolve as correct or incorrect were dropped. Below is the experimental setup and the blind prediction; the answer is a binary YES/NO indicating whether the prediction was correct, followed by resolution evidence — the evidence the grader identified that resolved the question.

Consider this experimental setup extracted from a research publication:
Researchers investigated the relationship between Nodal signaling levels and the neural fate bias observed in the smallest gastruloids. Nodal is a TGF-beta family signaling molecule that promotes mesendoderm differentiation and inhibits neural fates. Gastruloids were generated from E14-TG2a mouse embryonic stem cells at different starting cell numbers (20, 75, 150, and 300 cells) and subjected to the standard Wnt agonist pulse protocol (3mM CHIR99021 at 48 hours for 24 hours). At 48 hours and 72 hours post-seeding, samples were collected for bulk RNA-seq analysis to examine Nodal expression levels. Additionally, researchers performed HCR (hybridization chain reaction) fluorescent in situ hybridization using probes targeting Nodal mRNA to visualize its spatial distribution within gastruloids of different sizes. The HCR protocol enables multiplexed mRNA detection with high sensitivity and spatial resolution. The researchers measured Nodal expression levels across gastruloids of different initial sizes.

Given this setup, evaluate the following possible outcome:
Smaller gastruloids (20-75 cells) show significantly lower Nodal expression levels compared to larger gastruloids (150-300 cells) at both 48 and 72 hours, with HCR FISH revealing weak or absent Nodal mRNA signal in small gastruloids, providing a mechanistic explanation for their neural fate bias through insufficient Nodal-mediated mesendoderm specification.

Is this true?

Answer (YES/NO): NO